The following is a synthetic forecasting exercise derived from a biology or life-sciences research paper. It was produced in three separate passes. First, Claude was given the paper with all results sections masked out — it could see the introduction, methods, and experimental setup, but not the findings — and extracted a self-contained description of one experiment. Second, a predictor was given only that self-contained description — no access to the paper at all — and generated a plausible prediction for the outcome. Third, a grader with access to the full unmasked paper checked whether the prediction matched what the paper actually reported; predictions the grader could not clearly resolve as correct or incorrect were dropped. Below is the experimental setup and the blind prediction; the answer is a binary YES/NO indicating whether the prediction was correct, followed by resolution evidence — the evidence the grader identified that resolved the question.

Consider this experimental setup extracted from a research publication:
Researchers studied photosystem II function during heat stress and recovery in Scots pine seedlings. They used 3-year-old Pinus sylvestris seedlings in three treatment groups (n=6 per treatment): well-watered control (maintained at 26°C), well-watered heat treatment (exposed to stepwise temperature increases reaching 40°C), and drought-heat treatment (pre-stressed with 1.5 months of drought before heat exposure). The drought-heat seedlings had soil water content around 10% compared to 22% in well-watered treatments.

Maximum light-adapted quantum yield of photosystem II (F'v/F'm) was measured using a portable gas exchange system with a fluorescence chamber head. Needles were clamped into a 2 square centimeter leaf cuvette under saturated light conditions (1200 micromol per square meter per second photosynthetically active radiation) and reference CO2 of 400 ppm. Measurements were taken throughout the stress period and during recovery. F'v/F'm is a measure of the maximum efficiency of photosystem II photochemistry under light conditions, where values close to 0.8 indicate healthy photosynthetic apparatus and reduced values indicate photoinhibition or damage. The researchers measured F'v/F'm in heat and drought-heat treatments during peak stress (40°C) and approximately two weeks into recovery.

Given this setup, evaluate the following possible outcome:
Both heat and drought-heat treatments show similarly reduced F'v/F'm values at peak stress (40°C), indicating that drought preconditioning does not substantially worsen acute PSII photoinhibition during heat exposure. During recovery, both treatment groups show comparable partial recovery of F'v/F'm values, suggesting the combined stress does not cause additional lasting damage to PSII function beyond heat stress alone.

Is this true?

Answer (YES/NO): NO